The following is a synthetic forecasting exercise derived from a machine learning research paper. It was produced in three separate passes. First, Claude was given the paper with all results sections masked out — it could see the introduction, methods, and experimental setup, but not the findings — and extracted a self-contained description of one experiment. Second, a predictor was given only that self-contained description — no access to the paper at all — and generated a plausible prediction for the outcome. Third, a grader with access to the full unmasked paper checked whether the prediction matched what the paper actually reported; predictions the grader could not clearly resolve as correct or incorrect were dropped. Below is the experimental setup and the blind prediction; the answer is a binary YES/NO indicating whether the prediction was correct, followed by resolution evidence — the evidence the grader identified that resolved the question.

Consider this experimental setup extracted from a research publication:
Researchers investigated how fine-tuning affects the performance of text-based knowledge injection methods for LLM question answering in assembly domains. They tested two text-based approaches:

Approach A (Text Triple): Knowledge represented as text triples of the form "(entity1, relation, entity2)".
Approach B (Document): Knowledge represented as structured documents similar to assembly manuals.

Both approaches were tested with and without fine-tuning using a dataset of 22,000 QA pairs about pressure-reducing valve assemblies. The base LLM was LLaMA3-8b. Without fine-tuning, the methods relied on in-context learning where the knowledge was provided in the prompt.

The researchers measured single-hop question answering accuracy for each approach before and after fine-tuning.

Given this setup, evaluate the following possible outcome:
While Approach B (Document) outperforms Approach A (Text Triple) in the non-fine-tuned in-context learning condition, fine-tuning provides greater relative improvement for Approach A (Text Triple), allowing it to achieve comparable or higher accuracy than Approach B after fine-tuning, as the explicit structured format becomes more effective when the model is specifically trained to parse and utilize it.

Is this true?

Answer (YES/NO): NO